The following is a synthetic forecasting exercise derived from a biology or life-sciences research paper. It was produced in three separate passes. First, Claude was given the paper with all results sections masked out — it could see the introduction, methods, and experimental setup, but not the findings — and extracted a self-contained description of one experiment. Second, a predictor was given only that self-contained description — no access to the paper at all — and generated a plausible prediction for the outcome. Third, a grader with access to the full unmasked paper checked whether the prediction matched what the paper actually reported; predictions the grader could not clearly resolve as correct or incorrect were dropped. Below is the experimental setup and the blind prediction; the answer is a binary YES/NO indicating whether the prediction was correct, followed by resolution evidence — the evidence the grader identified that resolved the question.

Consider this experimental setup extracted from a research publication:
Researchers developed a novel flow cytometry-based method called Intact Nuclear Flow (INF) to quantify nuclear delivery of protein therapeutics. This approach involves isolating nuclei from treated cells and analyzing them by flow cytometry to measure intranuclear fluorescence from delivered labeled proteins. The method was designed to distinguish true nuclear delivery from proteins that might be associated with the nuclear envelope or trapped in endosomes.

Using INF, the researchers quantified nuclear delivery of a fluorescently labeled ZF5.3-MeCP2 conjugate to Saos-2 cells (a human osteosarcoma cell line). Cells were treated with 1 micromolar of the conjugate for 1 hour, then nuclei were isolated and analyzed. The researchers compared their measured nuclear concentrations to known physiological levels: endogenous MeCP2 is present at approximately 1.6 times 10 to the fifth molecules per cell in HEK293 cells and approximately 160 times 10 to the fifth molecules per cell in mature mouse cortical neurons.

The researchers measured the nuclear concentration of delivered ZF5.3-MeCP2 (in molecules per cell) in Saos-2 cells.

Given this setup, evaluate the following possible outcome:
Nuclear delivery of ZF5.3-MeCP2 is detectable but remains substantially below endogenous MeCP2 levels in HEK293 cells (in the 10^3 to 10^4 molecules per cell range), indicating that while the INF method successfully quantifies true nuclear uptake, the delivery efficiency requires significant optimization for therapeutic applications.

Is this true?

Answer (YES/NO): NO